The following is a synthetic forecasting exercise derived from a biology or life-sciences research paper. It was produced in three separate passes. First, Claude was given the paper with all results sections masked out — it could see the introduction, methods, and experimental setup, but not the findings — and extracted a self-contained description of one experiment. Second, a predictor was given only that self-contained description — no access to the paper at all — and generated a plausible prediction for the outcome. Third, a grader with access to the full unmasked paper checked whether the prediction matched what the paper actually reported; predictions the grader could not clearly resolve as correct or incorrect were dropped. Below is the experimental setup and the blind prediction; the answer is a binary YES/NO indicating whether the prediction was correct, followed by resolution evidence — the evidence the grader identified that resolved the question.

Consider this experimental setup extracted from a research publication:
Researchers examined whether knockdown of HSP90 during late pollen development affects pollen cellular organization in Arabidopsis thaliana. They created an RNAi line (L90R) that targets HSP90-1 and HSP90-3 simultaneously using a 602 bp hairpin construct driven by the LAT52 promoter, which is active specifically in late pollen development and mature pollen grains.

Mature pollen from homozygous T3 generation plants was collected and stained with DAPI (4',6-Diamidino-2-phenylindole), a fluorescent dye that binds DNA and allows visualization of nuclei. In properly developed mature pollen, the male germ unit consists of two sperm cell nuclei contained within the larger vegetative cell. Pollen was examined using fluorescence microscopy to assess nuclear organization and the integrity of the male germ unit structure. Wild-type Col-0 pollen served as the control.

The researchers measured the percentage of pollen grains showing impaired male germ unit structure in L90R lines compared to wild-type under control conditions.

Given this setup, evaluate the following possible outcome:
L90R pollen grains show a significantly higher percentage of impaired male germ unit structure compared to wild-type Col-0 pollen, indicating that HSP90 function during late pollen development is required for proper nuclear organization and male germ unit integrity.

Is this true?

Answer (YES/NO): NO